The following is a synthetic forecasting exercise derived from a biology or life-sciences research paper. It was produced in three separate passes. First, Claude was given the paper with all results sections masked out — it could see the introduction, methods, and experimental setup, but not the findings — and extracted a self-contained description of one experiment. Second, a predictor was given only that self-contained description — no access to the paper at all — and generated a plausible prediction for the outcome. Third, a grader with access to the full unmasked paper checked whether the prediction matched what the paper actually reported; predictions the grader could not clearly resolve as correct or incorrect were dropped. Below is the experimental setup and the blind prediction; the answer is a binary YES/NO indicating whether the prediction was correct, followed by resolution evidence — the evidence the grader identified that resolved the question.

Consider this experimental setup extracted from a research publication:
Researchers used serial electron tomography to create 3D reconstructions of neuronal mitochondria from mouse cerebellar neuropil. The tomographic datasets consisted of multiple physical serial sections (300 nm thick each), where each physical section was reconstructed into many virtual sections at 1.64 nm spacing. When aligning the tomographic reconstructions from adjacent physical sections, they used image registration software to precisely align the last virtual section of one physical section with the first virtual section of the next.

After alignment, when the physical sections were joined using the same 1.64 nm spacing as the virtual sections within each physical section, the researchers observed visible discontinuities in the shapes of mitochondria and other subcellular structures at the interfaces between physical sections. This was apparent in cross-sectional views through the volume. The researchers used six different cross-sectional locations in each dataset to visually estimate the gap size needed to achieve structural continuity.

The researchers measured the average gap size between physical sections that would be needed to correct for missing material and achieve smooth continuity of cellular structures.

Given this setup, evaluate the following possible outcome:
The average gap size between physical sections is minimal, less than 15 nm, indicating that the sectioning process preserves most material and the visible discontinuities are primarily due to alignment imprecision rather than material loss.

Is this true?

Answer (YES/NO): NO